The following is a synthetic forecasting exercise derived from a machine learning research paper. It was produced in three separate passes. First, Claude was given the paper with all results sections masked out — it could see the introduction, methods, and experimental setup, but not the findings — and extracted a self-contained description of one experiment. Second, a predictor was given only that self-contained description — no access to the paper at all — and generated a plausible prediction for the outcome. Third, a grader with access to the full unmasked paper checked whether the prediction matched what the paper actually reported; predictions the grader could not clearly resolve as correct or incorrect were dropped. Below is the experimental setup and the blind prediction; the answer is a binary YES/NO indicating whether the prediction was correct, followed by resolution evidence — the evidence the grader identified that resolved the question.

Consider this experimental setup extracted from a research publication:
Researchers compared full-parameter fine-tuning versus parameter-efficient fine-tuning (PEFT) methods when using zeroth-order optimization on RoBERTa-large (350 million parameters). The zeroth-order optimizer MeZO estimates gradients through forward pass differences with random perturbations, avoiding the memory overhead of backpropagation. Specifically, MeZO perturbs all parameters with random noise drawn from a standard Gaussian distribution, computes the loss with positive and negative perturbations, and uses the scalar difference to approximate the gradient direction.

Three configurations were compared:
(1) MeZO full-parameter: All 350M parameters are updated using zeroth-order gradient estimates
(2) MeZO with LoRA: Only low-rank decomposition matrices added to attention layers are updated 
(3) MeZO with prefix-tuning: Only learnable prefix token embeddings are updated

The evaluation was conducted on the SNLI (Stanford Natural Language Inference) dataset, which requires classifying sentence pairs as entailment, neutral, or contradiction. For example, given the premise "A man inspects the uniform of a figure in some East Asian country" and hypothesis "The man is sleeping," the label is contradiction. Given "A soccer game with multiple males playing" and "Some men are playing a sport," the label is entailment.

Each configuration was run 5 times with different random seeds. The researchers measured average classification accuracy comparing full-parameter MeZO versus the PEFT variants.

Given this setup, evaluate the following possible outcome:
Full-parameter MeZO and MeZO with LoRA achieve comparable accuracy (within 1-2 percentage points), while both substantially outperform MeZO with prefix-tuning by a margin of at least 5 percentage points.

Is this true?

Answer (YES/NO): NO